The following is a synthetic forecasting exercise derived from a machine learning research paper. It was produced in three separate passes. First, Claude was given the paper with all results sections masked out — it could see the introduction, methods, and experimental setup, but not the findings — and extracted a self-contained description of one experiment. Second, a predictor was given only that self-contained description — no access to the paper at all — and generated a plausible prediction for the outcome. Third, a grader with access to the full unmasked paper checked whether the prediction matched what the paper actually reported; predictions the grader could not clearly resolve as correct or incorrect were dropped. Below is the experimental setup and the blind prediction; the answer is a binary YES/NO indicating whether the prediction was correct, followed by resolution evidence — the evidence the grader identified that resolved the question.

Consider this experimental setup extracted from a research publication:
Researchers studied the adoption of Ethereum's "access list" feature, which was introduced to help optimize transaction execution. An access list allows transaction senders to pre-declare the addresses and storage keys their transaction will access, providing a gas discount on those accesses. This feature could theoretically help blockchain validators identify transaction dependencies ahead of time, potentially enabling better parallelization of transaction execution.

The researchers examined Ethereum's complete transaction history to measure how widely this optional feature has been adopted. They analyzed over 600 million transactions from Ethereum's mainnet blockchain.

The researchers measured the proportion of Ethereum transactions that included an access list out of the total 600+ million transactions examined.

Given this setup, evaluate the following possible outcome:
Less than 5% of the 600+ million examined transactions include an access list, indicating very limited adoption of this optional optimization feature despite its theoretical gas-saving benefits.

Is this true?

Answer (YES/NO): YES